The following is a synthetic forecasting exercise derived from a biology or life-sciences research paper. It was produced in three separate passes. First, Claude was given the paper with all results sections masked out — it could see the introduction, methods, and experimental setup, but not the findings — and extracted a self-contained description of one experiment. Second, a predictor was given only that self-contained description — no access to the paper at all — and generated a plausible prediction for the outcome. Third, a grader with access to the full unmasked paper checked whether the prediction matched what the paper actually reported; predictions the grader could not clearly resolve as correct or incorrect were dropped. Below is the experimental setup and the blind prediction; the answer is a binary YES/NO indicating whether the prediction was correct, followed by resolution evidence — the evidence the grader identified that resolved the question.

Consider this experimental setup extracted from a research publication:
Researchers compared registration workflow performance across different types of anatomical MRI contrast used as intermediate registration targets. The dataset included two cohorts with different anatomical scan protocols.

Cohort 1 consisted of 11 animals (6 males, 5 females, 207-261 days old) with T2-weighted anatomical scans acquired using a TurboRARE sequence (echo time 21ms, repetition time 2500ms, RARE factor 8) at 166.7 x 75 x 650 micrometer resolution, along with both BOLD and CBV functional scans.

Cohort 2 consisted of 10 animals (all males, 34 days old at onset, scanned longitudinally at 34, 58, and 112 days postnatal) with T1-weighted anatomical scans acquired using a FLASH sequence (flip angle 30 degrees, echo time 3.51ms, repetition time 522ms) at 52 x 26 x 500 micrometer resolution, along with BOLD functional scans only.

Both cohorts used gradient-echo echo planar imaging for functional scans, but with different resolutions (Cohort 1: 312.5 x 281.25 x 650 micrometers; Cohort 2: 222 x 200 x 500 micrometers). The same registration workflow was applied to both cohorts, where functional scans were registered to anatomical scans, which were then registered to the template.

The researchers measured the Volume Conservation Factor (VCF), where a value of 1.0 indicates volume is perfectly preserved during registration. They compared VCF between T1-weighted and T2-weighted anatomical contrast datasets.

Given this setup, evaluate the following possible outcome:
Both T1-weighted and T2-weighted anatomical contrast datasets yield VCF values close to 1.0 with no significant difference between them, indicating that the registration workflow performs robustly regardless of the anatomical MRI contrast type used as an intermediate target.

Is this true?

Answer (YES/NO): NO